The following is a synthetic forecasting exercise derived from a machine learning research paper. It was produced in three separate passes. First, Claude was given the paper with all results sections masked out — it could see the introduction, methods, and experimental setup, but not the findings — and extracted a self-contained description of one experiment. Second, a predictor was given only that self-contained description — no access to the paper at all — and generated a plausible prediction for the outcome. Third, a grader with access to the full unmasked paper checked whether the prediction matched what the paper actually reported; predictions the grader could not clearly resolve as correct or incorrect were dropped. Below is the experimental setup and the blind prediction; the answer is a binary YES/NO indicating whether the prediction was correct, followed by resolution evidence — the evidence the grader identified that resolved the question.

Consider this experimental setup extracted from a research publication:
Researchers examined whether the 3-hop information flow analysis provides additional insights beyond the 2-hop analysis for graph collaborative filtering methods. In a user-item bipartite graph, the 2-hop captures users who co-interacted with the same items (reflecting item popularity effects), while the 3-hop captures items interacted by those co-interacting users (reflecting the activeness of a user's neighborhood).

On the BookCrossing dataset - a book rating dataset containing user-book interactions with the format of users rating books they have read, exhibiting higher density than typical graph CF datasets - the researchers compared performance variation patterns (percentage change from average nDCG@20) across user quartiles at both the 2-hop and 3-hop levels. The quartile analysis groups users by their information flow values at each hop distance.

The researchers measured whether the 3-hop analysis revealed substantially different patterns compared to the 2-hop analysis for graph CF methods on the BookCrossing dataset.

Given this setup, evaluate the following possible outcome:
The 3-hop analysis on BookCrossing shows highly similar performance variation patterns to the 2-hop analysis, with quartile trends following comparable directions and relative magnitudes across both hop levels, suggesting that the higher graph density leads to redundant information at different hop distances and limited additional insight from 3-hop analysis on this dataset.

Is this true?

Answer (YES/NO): YES